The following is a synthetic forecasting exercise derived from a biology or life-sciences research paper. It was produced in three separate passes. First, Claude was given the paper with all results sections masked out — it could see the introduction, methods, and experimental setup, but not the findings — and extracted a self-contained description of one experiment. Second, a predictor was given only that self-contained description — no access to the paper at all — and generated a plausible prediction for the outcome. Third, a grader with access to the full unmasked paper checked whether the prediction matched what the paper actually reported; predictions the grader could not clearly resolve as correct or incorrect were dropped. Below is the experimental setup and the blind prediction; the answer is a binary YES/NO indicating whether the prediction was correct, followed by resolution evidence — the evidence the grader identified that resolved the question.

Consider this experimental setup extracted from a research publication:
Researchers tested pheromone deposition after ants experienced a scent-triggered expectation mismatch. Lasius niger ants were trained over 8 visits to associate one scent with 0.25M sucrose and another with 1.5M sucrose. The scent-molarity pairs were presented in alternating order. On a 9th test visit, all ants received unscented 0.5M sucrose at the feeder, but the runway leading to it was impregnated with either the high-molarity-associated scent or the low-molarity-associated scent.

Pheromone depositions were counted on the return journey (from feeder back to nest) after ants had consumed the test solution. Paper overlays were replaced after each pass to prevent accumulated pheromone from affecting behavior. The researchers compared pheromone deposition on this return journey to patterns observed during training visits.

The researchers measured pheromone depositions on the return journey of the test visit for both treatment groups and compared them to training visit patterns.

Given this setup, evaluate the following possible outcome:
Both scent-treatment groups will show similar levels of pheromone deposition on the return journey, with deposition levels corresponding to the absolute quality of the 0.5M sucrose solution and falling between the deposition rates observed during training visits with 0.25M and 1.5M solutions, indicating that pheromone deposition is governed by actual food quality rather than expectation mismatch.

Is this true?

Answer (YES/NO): NO